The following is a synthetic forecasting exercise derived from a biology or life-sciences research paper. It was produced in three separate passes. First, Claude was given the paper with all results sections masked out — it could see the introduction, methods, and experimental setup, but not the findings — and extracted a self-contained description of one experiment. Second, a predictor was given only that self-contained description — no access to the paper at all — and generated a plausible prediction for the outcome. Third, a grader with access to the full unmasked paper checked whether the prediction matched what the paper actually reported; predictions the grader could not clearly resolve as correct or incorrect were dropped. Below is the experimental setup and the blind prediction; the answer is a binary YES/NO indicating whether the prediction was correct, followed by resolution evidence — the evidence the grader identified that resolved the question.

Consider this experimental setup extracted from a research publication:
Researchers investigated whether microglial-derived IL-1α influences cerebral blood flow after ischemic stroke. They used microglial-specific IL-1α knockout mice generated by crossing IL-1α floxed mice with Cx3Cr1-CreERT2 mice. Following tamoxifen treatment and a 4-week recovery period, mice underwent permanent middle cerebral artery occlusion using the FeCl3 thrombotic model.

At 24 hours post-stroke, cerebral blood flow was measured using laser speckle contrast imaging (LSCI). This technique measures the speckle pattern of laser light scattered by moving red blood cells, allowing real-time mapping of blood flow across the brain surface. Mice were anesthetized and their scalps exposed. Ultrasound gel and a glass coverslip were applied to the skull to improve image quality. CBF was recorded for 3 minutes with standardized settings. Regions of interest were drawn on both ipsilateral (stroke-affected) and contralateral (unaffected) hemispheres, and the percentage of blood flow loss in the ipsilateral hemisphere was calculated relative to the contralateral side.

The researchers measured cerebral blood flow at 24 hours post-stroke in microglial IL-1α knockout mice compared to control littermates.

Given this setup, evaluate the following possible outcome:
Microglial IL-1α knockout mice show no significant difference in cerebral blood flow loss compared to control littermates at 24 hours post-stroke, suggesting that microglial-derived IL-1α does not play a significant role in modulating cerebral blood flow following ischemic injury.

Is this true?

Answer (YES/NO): YES